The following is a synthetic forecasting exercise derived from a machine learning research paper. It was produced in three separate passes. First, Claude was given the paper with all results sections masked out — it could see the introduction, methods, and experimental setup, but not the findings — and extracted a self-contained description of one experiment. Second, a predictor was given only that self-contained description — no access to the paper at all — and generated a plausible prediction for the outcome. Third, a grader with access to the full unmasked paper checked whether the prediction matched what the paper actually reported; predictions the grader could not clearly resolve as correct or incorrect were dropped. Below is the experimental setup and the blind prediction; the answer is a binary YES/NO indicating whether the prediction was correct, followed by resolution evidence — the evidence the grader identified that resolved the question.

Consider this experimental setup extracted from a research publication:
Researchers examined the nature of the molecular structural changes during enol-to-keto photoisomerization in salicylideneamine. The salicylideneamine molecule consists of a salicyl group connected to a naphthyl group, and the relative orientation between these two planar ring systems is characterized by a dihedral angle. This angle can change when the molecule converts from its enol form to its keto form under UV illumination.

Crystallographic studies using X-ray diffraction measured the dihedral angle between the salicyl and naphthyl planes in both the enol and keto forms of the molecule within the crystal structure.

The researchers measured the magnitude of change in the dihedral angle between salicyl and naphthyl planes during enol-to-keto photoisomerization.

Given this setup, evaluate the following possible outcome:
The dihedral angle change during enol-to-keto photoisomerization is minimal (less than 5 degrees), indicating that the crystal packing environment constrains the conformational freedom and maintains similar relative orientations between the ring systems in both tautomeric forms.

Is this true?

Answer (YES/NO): YES